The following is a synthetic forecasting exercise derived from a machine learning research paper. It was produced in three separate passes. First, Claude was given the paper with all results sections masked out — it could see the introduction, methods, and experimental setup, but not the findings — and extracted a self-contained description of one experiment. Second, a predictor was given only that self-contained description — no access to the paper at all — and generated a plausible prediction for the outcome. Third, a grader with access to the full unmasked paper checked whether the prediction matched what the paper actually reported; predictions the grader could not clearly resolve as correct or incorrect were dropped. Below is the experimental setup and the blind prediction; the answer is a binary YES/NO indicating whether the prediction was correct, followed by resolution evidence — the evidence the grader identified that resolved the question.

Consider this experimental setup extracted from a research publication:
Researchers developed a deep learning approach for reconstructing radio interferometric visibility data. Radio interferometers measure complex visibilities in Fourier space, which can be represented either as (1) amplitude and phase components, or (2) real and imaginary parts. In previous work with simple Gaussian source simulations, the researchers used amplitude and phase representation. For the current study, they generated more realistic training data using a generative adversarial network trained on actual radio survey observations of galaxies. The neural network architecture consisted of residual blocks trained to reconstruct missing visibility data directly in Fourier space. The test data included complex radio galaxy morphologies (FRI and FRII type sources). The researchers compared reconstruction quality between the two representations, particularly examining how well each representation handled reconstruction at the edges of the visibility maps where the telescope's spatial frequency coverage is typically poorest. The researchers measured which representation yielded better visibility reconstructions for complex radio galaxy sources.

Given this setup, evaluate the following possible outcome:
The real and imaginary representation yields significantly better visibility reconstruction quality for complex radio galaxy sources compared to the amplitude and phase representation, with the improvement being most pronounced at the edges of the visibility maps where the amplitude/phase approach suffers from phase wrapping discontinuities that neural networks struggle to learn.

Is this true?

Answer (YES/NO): NO